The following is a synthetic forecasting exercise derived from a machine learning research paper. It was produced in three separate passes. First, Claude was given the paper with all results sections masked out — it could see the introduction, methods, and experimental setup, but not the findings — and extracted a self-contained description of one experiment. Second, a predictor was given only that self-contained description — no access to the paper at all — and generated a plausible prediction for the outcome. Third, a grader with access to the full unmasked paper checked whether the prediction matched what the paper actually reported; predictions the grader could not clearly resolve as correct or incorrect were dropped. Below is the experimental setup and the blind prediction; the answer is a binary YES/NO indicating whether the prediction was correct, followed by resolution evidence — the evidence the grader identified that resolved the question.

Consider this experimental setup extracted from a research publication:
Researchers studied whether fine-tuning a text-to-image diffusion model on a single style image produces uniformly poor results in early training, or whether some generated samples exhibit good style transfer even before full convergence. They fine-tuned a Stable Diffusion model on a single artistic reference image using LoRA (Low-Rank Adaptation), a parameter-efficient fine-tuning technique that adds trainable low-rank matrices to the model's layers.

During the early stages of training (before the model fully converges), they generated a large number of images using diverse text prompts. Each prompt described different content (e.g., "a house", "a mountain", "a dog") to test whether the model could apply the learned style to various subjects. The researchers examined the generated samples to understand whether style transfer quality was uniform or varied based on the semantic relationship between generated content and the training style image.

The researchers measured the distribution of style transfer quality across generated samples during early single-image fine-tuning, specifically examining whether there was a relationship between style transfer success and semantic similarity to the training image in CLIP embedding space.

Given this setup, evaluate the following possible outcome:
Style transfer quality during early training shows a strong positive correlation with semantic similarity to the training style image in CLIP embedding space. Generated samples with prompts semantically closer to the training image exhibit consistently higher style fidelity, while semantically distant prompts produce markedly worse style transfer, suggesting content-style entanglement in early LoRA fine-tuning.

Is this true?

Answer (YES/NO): YES